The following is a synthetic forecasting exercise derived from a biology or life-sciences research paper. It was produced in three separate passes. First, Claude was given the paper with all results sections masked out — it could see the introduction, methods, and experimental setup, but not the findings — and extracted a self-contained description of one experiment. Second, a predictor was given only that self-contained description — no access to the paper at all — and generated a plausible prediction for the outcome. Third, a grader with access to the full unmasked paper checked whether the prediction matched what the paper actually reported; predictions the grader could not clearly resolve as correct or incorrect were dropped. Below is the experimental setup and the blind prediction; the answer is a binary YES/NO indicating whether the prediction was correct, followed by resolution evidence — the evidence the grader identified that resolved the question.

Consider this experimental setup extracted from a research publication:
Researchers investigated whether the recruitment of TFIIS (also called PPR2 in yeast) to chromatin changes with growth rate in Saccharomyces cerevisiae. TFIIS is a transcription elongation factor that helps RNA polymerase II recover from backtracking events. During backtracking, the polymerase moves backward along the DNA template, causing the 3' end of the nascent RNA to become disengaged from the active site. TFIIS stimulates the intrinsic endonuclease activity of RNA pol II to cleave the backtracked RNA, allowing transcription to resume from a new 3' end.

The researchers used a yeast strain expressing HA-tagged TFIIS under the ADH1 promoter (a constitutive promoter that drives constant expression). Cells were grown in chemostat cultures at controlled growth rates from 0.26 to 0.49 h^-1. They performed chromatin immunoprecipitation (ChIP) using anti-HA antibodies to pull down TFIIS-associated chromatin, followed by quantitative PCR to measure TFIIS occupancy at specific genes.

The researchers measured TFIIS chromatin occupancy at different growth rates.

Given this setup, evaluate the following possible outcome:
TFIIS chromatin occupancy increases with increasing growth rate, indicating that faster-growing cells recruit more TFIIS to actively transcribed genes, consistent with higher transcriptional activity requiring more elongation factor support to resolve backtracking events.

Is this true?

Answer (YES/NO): YES